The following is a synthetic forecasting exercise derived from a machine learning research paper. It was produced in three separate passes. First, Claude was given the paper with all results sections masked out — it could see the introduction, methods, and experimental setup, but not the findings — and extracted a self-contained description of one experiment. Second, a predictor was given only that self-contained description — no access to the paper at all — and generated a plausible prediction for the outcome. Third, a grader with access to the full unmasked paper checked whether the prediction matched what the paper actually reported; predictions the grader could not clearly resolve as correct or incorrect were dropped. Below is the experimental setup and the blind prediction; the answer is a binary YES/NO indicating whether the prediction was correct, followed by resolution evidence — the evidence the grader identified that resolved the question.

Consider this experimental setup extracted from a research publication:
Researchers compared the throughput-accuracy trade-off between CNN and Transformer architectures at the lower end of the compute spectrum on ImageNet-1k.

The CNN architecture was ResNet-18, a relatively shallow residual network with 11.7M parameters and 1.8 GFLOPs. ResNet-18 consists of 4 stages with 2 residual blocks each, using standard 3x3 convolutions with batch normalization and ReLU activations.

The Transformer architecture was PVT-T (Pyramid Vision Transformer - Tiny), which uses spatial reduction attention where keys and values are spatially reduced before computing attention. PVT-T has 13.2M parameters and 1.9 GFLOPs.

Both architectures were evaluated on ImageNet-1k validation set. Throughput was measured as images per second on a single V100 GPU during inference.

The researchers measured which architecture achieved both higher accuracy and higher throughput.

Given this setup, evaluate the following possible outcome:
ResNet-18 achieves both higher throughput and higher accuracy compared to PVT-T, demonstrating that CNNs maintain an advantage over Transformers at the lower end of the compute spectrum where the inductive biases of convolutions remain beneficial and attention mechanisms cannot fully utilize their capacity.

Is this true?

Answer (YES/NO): NO